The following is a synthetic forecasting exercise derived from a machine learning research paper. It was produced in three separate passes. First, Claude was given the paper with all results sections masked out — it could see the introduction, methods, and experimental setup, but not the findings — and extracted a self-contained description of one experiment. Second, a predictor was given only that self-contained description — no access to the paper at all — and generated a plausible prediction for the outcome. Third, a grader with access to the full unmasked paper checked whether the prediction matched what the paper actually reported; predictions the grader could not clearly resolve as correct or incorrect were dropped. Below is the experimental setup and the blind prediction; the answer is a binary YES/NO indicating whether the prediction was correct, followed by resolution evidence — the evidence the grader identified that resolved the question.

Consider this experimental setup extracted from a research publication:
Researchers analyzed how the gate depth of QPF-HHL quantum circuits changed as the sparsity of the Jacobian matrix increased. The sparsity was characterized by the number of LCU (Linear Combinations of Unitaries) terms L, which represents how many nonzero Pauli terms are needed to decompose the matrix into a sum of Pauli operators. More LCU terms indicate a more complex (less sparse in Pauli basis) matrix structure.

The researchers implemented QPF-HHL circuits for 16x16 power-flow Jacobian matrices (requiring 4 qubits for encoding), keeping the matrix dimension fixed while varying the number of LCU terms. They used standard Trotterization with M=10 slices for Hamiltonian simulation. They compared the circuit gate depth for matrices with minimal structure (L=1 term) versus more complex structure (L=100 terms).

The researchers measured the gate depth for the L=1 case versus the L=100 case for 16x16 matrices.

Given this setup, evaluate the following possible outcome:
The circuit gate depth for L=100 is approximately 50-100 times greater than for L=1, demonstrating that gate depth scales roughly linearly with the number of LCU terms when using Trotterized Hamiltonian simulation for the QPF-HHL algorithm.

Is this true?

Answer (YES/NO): NO